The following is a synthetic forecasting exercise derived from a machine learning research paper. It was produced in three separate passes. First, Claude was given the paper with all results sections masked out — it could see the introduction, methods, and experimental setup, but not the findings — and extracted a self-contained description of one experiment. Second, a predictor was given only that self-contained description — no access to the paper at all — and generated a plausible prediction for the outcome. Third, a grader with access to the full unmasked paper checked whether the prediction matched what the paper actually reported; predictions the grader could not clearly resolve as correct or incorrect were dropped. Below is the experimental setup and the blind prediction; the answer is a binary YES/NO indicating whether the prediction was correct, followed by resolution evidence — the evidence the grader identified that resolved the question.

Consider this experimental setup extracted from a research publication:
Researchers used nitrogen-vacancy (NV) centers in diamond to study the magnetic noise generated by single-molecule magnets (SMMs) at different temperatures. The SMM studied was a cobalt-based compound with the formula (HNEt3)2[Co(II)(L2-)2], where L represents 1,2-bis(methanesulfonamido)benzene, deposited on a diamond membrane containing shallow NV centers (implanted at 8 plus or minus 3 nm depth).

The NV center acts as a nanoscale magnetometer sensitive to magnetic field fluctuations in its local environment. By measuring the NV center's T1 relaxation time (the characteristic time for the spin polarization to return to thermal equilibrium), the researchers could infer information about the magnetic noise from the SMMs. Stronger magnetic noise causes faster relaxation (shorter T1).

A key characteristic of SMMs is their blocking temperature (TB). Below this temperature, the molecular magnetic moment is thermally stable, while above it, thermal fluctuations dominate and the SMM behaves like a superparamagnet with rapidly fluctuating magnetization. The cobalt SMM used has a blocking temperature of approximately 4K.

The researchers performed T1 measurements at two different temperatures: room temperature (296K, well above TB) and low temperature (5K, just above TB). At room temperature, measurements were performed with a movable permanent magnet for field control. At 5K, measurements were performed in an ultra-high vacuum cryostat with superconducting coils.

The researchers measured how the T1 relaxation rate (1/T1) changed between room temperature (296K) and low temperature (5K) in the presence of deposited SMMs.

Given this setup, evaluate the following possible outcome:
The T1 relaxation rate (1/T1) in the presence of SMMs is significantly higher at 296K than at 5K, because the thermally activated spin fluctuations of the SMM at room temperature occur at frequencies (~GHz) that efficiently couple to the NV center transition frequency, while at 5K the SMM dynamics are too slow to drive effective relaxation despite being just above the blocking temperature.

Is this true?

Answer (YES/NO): NO